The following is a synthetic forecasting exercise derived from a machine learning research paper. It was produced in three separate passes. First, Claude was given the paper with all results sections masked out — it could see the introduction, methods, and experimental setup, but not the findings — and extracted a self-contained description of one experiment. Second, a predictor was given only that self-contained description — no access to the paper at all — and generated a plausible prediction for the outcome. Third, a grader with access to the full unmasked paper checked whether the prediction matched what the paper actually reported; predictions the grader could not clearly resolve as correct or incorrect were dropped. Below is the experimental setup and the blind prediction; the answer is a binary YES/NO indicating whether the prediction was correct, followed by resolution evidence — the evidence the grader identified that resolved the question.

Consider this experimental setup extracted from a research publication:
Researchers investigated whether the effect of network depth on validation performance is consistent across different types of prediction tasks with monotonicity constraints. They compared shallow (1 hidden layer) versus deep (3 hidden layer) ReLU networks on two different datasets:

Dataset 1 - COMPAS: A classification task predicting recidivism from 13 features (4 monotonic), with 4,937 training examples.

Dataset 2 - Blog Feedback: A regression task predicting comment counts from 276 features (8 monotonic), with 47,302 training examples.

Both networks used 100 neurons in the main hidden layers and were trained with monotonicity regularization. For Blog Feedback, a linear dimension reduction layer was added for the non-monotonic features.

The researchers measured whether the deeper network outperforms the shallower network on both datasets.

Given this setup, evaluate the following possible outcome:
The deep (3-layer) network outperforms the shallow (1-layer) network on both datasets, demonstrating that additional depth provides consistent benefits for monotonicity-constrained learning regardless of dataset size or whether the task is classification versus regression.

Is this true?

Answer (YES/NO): NO